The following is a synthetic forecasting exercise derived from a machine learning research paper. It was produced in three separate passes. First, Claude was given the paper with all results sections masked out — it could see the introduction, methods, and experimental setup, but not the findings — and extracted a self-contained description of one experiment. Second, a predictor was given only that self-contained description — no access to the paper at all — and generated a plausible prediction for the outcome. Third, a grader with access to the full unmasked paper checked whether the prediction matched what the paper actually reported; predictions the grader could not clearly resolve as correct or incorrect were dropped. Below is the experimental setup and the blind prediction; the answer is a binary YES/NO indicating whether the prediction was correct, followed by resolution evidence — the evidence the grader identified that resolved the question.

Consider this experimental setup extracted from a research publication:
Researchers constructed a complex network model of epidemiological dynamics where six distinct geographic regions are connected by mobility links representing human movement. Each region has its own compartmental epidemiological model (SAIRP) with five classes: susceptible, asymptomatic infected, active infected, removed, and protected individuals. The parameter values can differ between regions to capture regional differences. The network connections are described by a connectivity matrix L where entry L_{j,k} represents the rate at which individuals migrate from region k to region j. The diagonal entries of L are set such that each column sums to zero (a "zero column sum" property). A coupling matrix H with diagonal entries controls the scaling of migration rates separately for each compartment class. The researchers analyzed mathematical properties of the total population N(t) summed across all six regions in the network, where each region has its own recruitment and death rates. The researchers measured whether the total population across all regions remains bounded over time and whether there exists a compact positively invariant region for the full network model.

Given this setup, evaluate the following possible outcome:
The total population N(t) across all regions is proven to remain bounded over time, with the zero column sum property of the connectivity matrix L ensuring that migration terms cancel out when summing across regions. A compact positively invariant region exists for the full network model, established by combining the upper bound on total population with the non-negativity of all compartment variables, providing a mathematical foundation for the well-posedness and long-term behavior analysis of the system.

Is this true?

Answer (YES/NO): YES